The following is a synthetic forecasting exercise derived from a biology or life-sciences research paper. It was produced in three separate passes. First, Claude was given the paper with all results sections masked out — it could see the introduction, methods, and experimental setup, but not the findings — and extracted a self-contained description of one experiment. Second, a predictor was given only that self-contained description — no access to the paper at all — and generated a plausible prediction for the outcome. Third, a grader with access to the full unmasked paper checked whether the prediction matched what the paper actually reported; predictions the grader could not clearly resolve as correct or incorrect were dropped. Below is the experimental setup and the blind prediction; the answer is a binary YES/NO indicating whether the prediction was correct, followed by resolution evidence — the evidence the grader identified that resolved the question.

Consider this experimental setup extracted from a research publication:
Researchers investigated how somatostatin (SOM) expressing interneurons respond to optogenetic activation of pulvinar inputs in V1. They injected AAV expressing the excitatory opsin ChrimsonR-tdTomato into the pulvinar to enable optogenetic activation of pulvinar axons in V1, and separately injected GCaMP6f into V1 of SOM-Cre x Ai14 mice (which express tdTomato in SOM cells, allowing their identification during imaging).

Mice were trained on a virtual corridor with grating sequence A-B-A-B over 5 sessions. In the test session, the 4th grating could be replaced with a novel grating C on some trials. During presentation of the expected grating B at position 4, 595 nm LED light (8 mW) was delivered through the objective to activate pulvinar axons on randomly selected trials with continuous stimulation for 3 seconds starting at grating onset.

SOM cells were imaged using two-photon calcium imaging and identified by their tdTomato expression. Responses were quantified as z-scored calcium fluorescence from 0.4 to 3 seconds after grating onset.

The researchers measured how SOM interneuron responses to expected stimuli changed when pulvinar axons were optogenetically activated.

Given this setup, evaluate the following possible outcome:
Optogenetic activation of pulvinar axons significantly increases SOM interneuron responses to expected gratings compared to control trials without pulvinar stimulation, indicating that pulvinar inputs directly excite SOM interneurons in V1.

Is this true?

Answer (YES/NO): NO